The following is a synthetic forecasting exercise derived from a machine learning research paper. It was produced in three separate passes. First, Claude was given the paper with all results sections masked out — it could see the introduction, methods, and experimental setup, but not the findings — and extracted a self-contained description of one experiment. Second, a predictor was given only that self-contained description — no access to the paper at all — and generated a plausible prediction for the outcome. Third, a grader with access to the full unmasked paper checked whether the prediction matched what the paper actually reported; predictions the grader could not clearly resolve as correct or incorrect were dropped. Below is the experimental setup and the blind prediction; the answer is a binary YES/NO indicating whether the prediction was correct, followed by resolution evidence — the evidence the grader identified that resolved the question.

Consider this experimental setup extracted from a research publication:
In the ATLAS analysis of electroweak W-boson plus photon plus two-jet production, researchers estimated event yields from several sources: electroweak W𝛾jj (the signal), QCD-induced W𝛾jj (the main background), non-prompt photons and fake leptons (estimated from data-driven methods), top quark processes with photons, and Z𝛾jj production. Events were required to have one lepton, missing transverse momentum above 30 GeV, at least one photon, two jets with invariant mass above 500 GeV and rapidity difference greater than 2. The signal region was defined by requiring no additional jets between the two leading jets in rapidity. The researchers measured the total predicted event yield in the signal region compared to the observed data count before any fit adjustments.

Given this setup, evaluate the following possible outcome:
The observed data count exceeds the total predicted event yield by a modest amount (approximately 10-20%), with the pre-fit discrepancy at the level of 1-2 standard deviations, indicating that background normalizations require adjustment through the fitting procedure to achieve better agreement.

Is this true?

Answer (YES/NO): NO